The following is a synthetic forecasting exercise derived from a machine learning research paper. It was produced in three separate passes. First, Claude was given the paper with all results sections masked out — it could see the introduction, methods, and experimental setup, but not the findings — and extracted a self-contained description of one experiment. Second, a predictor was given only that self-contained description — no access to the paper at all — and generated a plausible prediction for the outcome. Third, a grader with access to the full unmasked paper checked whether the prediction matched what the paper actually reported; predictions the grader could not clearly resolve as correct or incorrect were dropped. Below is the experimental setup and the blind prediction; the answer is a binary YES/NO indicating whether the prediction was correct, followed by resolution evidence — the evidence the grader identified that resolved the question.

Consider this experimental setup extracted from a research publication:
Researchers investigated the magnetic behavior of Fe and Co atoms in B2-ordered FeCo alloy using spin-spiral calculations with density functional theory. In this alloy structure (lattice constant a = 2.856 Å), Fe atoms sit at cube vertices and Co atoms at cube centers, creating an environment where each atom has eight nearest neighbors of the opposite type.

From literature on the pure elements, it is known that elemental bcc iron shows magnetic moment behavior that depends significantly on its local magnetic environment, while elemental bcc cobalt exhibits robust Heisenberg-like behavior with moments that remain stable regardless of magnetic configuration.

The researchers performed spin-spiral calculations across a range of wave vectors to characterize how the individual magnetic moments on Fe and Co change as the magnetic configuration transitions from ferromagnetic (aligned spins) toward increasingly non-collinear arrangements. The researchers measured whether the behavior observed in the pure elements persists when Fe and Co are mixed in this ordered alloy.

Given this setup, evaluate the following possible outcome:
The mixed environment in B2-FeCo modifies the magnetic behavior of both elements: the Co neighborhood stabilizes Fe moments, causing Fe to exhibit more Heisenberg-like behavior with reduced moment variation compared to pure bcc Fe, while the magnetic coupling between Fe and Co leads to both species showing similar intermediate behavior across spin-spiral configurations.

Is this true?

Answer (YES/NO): NO